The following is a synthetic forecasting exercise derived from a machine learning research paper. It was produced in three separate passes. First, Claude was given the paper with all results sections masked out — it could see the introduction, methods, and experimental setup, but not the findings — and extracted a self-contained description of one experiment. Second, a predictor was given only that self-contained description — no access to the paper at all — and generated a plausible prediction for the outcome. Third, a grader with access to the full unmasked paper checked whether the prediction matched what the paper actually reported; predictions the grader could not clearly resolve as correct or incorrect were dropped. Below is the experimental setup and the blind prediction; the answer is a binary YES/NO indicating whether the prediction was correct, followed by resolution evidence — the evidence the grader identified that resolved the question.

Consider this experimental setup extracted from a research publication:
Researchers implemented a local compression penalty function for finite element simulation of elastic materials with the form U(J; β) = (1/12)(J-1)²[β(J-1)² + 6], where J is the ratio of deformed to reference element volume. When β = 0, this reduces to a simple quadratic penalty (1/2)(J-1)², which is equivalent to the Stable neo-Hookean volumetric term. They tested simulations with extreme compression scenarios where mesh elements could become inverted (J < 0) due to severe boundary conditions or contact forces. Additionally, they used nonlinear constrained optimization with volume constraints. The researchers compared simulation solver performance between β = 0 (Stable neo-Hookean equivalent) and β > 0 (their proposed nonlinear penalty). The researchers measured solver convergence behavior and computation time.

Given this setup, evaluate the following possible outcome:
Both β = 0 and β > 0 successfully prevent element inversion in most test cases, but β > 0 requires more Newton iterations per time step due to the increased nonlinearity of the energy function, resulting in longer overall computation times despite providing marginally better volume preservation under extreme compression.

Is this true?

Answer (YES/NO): NO